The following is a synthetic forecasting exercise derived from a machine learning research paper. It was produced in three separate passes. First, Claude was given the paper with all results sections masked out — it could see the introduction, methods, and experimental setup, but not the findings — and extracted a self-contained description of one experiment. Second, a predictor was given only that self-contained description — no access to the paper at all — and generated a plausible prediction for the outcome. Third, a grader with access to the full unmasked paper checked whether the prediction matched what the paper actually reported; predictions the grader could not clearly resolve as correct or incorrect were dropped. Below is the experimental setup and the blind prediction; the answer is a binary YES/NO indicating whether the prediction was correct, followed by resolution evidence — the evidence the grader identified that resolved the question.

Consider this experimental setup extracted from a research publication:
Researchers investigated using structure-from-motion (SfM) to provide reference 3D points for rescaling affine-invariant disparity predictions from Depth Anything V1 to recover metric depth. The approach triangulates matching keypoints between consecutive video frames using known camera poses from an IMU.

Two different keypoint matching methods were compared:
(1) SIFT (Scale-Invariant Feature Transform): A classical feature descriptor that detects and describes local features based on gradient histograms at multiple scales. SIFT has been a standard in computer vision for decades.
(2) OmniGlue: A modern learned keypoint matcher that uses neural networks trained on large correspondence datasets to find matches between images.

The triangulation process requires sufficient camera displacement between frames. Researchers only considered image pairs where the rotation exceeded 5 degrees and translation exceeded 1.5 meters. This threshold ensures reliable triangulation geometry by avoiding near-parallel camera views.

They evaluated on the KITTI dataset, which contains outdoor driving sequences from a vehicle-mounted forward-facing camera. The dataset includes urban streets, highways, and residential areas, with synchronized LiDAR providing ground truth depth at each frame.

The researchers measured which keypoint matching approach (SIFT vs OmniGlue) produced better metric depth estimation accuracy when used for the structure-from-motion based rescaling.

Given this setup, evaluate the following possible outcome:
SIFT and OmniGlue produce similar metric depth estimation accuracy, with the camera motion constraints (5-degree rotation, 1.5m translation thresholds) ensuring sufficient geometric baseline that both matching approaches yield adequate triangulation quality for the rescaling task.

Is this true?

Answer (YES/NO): NO